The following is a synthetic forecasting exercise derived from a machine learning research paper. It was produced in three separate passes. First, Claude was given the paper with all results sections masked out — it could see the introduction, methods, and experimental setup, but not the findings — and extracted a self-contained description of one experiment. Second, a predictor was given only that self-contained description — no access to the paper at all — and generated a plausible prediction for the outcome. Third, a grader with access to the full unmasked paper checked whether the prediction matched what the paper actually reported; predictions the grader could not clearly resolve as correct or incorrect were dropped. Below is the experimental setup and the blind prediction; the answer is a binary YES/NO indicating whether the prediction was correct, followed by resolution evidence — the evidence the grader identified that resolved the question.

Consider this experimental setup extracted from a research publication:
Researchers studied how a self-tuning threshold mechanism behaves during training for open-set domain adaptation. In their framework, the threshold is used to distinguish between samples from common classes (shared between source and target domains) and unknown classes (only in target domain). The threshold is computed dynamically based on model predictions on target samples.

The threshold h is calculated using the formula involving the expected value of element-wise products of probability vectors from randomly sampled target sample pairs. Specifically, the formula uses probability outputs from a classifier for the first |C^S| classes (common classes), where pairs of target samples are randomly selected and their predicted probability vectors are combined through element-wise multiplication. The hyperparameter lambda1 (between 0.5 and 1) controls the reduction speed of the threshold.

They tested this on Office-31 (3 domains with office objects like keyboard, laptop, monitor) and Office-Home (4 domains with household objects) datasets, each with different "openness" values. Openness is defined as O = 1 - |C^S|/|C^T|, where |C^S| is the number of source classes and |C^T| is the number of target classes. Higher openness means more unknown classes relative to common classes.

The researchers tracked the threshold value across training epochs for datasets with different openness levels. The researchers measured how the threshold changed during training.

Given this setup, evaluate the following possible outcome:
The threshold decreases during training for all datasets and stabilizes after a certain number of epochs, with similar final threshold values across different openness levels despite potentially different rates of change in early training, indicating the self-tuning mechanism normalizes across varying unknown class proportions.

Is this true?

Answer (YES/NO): NO